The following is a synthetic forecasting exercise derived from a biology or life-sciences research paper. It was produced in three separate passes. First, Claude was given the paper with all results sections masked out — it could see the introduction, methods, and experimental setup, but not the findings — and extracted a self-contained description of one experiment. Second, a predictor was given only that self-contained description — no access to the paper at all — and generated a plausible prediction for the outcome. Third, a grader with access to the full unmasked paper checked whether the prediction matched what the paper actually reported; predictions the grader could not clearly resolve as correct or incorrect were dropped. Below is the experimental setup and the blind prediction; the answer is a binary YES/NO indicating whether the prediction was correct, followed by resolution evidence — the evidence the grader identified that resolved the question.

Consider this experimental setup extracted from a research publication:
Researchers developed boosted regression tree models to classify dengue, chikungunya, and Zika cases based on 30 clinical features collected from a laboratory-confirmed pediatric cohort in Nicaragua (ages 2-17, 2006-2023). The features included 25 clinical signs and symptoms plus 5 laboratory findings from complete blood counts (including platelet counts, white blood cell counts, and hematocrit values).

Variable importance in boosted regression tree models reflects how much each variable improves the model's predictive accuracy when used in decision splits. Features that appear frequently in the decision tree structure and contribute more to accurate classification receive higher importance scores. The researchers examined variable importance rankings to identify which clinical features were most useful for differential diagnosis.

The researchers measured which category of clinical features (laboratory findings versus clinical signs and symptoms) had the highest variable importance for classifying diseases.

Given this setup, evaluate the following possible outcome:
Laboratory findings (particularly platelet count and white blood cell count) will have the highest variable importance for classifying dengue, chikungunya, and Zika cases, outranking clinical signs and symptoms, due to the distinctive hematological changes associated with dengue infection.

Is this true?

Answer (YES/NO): NO